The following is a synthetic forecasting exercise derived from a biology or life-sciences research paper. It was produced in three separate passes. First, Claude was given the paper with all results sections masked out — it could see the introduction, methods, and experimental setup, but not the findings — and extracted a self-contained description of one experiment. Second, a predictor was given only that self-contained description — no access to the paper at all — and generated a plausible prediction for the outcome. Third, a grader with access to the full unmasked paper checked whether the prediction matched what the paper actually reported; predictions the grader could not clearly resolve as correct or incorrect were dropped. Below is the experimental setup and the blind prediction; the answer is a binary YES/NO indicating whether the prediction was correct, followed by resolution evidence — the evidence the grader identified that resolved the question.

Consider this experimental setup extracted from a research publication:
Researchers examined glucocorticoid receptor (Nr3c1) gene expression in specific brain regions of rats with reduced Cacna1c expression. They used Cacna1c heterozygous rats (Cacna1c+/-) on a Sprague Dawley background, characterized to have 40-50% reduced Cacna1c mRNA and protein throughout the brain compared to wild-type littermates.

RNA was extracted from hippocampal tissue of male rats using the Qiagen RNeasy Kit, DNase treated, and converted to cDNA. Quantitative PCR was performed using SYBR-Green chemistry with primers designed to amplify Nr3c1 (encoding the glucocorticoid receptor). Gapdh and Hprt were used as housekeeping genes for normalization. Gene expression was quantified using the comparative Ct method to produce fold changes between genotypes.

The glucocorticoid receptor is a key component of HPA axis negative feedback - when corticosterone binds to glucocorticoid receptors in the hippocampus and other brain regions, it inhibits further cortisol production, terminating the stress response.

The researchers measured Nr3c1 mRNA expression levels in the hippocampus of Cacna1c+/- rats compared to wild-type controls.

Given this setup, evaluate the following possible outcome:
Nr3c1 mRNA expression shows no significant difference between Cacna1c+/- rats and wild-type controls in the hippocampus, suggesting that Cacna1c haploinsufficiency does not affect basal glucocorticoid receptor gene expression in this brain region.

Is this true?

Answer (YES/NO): NO